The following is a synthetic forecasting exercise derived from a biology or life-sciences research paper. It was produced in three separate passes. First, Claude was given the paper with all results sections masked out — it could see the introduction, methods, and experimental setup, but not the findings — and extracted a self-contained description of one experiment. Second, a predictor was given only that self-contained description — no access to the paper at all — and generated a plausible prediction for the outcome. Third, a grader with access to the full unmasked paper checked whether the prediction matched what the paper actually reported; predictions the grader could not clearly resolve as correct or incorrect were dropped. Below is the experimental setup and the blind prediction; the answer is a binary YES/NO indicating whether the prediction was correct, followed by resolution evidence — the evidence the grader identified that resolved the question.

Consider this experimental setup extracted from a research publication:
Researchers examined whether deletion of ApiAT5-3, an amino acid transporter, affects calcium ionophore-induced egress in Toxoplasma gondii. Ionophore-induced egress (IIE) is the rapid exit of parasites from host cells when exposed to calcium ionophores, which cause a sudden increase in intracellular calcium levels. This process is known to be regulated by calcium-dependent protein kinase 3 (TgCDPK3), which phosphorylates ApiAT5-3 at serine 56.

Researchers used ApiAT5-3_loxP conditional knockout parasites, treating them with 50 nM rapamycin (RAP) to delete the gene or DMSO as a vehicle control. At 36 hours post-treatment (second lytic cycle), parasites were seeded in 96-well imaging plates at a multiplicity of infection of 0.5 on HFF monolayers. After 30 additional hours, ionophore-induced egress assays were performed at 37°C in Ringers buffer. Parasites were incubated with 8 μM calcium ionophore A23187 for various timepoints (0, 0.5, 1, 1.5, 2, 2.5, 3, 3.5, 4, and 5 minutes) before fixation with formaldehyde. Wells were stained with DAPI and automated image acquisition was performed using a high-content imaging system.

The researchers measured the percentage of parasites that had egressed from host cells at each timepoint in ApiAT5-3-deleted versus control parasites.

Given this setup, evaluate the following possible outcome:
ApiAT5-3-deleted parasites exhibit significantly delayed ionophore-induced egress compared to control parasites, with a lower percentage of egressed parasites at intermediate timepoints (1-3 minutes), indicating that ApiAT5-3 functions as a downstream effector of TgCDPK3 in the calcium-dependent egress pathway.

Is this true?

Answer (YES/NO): NO